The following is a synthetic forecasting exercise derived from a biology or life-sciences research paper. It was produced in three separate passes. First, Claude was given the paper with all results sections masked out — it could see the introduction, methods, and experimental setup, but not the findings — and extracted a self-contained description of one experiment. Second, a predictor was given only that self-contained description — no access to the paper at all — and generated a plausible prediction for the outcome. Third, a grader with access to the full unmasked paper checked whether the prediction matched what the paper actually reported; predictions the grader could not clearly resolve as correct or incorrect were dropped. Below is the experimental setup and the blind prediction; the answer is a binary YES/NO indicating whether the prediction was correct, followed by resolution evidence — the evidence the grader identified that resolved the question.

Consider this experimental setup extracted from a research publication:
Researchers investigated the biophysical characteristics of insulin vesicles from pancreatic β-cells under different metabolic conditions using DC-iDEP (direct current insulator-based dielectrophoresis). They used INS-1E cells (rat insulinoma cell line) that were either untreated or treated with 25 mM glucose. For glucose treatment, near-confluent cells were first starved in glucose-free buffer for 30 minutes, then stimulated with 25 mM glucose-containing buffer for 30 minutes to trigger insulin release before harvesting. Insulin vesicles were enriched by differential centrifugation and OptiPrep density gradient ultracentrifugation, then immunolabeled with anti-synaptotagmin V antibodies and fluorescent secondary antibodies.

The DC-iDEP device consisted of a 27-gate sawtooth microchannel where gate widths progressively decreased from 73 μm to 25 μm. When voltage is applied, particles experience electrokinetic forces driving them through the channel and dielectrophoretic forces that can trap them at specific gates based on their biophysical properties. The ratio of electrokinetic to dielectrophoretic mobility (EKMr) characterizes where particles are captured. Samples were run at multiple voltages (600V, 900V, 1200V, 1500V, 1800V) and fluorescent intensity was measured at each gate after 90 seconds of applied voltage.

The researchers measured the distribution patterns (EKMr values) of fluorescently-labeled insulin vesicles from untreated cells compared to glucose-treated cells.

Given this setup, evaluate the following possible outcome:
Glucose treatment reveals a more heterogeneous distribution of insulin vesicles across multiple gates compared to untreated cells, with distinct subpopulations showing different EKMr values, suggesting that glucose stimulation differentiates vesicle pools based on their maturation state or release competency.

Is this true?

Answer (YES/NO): YES